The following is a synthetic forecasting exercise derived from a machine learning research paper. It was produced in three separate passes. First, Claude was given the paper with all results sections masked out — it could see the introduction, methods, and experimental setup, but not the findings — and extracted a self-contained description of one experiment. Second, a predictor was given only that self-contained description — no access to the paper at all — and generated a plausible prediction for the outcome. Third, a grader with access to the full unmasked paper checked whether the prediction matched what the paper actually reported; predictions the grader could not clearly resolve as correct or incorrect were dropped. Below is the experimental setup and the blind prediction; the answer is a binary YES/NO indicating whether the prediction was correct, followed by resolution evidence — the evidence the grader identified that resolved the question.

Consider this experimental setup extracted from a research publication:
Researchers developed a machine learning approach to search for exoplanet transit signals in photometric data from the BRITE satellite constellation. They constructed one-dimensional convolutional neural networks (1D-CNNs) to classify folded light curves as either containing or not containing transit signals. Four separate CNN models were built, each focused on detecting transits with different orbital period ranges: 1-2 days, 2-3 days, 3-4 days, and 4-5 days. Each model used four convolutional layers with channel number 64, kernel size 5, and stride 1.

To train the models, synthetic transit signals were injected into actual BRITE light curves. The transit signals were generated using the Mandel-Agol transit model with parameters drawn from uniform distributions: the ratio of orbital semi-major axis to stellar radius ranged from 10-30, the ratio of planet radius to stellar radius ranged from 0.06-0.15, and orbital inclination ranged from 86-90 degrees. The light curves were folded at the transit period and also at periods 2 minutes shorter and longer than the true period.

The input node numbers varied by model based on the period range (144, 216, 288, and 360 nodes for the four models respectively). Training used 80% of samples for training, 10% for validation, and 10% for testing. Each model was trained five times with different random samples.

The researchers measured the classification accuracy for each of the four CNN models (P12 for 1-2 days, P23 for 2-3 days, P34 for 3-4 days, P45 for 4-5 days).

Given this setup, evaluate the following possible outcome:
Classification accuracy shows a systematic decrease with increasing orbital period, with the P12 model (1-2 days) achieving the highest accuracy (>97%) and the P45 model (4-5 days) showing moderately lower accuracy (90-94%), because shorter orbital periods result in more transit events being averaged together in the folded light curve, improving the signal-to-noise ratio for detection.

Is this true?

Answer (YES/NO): NO